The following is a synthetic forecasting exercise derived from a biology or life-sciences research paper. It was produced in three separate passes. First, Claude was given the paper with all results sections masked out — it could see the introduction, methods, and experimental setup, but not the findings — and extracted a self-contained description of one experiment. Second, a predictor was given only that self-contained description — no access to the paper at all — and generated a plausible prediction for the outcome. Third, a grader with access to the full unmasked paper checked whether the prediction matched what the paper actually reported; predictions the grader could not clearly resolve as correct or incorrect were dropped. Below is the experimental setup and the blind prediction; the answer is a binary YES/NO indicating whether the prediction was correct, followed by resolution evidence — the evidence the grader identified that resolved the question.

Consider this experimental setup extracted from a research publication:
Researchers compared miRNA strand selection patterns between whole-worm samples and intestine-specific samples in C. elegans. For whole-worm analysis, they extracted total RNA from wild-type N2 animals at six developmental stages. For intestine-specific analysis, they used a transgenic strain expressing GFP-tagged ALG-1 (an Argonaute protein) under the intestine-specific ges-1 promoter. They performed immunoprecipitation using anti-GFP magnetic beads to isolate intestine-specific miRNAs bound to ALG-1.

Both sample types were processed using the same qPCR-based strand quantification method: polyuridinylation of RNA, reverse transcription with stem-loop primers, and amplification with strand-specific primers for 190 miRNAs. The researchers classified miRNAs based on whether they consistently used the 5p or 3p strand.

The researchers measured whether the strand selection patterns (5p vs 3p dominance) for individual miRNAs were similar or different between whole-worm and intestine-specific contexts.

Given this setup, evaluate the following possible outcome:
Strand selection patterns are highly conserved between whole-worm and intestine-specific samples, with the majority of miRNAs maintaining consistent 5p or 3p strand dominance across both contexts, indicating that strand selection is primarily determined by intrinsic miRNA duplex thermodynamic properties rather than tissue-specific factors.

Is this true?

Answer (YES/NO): NO